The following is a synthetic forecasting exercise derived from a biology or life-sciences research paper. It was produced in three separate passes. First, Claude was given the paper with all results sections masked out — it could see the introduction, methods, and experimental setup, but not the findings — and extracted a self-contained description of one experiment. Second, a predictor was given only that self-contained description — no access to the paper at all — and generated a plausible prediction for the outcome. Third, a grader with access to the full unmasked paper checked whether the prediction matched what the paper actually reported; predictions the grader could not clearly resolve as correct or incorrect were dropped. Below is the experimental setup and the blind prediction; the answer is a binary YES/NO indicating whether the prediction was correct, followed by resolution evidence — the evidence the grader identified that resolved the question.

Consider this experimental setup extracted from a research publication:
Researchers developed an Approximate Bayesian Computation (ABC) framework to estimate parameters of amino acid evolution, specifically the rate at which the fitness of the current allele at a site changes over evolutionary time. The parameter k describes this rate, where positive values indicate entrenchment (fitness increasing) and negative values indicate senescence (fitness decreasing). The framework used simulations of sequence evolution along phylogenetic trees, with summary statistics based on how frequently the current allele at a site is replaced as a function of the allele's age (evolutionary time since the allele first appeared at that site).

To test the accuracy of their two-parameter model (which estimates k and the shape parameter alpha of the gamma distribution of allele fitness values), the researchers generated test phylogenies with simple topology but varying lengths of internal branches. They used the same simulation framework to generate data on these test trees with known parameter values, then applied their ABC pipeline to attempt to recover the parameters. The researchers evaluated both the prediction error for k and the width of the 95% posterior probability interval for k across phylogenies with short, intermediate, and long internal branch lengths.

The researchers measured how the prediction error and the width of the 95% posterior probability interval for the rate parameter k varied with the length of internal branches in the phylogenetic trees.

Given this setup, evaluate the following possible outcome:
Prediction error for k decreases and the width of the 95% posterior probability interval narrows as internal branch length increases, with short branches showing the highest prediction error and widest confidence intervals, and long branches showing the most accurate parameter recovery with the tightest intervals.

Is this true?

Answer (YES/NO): NO